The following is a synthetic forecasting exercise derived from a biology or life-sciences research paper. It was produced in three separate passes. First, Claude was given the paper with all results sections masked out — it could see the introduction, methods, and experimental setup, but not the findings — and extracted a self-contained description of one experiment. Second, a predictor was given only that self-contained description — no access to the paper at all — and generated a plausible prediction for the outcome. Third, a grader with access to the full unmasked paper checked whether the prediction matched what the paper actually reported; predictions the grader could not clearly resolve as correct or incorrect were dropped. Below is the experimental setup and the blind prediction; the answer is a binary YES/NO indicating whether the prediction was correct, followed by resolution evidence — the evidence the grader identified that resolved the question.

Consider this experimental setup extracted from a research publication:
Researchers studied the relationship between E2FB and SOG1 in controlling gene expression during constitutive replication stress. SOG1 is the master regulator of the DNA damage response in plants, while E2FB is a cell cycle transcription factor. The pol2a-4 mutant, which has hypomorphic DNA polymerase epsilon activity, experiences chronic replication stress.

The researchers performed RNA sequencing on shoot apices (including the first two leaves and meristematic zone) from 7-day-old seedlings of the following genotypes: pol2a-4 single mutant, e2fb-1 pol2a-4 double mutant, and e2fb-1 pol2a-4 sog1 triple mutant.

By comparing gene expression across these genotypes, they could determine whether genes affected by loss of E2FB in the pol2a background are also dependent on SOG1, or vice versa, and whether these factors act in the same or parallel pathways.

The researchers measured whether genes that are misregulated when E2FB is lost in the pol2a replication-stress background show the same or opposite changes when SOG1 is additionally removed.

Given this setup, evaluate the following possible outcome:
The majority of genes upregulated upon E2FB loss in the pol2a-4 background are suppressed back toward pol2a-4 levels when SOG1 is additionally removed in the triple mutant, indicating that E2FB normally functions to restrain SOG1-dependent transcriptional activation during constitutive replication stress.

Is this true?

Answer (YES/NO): NO